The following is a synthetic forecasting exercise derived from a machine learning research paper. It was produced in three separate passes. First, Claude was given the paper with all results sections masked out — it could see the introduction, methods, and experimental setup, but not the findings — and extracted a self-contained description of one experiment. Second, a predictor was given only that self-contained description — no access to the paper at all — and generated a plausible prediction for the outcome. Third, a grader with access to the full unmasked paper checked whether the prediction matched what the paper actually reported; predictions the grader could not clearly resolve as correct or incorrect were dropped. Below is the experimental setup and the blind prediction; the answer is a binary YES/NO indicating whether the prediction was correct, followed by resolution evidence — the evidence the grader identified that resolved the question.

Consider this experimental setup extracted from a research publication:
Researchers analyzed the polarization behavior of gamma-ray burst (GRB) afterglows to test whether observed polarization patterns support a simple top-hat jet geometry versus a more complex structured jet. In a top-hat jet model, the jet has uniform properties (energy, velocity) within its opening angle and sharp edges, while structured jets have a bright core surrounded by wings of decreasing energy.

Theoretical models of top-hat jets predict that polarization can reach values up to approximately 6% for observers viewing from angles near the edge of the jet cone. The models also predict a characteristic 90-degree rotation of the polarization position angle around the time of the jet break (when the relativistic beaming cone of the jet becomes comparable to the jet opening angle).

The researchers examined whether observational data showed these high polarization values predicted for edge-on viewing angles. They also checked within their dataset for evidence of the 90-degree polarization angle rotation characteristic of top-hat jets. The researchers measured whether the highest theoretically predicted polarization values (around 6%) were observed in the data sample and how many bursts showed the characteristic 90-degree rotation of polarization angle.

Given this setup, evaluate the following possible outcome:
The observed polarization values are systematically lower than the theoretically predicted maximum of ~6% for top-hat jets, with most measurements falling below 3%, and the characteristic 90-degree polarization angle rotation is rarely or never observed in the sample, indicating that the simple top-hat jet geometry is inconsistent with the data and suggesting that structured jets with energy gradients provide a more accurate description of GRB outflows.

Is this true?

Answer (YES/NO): YES